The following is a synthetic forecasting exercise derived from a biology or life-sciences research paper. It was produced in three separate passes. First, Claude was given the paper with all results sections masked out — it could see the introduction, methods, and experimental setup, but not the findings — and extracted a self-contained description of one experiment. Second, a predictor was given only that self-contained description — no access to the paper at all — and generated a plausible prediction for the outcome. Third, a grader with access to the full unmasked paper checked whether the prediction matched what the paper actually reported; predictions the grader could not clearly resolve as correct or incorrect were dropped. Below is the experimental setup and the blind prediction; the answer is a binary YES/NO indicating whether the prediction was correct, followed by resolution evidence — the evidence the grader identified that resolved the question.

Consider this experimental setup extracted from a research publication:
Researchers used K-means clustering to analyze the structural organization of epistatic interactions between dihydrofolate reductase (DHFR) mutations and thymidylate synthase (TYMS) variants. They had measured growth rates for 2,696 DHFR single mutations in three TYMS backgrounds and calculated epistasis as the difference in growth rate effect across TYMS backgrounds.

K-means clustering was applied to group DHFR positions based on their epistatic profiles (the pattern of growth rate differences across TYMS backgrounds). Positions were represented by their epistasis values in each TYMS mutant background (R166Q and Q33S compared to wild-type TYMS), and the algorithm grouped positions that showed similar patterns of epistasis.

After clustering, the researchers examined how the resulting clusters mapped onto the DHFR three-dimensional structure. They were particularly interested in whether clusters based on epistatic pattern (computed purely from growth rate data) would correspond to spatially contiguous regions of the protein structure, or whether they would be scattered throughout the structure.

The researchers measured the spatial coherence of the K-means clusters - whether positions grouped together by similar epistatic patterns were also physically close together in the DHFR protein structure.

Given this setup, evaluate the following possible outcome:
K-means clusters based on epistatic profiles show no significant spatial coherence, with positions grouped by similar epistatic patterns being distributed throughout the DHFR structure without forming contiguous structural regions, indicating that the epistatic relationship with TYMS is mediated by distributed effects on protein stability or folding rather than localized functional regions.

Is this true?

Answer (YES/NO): NO